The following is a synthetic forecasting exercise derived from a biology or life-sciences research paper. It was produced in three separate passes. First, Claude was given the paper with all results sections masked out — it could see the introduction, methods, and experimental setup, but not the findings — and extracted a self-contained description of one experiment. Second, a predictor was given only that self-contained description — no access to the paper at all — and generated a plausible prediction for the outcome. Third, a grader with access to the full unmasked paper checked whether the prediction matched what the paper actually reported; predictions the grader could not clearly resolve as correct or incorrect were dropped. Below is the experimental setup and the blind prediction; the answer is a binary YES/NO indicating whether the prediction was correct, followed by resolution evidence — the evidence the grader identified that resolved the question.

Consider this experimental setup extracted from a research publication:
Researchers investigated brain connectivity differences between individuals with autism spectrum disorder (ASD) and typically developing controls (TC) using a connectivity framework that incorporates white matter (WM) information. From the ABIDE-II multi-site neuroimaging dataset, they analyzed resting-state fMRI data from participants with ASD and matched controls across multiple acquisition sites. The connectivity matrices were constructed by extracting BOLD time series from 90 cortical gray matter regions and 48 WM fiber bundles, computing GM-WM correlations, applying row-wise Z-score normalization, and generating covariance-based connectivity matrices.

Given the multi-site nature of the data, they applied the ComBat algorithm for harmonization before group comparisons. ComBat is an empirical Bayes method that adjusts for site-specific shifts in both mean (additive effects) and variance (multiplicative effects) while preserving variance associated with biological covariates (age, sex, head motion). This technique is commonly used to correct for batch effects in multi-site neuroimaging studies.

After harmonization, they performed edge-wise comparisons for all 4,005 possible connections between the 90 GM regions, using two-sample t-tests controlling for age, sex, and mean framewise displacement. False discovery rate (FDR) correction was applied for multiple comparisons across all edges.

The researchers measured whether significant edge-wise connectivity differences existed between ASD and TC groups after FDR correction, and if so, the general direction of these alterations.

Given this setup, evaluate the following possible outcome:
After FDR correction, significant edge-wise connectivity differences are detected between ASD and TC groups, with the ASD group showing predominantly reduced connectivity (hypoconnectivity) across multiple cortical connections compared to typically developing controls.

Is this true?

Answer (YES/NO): NO